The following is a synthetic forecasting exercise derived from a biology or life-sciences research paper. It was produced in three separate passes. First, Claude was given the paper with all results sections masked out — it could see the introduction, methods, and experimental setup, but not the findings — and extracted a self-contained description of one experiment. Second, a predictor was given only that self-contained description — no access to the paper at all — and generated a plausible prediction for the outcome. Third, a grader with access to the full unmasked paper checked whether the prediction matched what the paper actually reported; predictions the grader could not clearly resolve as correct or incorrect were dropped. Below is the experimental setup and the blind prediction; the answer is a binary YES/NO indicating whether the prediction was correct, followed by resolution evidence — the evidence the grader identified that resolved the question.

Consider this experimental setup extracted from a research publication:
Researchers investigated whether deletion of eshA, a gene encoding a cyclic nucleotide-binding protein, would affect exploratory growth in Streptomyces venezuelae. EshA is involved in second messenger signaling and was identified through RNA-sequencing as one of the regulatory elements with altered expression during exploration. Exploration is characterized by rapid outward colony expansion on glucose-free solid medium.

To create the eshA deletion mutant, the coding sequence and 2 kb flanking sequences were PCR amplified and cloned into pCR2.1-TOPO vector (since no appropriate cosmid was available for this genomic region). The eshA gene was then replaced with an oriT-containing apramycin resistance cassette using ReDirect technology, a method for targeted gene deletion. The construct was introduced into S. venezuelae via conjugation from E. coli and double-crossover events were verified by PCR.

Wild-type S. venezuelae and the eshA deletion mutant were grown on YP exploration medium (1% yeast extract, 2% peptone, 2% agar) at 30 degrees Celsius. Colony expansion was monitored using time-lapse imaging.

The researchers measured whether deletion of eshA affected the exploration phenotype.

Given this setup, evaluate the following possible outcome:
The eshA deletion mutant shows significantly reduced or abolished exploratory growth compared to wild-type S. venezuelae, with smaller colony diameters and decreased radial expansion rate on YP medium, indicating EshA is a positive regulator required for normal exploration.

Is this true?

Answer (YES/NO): NO